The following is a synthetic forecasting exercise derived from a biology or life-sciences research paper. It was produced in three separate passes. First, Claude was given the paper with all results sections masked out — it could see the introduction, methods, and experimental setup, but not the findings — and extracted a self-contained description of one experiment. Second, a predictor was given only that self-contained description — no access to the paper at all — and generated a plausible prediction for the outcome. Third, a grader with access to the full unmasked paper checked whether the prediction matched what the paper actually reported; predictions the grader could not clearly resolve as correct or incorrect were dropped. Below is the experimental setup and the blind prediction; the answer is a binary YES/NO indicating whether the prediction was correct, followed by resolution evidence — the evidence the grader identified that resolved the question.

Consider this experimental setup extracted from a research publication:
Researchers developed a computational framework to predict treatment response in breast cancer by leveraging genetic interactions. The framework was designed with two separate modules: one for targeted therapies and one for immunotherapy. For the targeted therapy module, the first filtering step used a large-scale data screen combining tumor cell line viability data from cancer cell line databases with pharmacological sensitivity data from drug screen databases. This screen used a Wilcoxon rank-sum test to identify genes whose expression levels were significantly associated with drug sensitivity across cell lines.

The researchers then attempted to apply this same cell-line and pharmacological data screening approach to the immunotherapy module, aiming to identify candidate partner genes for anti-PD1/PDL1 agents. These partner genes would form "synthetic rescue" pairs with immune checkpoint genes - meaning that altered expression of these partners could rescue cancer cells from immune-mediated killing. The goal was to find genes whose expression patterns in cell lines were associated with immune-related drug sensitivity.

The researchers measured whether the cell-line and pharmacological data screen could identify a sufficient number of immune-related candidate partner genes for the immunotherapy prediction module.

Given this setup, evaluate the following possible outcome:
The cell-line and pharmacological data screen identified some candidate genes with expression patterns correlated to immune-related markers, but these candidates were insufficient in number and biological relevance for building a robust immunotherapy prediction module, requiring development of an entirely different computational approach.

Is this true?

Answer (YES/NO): NO